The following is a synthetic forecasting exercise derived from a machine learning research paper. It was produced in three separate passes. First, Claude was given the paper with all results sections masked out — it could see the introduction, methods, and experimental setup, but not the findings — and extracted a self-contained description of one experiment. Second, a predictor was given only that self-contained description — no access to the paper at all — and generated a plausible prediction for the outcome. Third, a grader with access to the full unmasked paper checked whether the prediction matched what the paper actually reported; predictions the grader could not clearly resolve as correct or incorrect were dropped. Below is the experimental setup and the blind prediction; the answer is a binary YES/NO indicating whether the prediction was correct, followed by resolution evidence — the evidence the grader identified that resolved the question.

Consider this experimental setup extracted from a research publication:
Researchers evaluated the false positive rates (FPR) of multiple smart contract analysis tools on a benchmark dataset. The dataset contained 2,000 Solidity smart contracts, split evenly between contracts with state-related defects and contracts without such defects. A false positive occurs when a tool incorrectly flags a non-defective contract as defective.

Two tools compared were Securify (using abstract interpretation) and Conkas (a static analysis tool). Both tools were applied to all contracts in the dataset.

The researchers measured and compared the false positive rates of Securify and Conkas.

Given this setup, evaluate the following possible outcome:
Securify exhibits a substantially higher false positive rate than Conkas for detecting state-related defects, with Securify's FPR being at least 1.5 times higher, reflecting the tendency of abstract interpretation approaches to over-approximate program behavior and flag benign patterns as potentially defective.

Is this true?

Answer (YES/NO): NO